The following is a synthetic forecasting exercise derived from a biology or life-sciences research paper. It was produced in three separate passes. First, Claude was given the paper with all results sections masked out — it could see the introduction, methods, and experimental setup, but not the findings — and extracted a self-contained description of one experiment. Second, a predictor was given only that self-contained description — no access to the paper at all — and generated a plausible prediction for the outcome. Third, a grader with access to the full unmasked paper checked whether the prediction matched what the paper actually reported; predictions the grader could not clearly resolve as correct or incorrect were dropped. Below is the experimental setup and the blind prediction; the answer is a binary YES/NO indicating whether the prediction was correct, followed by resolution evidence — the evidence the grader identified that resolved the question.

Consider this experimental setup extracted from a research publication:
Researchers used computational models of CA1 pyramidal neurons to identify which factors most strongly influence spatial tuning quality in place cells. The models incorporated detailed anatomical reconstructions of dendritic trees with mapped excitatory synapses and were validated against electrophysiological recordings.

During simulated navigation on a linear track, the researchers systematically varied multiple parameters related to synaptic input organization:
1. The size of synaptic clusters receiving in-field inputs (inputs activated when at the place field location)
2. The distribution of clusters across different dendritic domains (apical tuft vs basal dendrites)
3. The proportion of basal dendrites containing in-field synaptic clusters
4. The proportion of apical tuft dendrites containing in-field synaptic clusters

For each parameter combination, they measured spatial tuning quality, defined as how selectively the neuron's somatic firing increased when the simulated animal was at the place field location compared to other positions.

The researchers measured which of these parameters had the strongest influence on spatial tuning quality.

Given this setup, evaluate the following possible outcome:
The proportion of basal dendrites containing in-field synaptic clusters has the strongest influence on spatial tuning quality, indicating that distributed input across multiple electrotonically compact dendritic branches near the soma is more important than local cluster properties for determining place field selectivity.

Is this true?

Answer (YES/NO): YES